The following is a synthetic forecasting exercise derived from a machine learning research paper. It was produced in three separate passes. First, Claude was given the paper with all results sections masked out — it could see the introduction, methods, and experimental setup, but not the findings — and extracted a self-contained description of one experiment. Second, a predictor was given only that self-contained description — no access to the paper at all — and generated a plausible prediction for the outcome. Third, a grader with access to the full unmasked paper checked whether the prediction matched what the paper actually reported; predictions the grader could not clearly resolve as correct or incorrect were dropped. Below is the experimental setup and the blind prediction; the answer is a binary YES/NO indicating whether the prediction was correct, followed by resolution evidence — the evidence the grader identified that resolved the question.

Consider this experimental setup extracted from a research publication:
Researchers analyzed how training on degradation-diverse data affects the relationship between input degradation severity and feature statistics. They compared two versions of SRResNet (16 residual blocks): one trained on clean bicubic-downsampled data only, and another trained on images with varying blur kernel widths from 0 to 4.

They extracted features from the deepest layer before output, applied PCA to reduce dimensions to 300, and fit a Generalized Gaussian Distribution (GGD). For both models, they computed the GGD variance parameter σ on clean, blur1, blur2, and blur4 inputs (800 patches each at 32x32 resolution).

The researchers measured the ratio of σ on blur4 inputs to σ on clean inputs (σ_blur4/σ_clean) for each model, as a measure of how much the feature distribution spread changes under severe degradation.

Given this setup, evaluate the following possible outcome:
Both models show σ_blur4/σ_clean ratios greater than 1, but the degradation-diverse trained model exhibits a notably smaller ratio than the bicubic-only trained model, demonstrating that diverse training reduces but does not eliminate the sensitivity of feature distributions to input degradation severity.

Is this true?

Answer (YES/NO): NO